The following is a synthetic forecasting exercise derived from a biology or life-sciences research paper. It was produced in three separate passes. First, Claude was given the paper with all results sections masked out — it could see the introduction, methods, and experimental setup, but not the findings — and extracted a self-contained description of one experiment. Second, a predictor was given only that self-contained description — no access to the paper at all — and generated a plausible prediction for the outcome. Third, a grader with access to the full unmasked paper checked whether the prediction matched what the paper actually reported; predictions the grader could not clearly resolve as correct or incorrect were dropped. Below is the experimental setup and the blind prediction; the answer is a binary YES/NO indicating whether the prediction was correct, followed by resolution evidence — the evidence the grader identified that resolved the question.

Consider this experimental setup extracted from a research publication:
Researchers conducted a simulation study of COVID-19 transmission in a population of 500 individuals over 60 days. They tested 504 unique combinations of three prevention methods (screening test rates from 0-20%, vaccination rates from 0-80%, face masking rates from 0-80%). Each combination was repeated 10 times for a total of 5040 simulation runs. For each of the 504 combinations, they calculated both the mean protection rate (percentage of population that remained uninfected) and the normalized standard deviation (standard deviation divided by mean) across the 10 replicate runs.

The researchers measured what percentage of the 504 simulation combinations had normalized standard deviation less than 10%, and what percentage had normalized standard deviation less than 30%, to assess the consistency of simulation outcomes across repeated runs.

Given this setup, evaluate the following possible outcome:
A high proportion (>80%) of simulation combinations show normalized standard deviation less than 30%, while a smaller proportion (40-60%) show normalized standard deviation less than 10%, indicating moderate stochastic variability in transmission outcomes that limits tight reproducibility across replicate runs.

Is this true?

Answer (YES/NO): NO